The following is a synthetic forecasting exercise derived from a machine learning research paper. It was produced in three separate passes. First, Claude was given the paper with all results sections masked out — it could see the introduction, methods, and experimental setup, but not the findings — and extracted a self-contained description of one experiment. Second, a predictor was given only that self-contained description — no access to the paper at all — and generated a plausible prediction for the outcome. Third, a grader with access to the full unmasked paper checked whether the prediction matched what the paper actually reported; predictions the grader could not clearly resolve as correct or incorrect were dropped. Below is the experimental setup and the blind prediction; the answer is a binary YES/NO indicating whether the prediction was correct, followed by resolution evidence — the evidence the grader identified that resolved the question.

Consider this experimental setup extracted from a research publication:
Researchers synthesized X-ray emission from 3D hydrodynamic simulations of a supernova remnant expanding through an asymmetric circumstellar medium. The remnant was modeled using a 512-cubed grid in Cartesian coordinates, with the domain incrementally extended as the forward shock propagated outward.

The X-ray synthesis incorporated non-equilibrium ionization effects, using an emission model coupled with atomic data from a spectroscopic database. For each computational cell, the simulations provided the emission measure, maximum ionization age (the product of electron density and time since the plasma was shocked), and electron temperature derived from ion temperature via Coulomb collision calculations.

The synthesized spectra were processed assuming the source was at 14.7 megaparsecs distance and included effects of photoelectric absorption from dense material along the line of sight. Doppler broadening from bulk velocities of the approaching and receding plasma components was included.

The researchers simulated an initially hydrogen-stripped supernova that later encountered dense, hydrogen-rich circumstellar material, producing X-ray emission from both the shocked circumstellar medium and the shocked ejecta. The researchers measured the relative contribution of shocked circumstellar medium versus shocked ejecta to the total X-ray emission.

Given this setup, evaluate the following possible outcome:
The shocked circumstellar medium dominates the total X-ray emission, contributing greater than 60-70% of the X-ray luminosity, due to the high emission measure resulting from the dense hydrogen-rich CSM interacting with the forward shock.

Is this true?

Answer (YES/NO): YES